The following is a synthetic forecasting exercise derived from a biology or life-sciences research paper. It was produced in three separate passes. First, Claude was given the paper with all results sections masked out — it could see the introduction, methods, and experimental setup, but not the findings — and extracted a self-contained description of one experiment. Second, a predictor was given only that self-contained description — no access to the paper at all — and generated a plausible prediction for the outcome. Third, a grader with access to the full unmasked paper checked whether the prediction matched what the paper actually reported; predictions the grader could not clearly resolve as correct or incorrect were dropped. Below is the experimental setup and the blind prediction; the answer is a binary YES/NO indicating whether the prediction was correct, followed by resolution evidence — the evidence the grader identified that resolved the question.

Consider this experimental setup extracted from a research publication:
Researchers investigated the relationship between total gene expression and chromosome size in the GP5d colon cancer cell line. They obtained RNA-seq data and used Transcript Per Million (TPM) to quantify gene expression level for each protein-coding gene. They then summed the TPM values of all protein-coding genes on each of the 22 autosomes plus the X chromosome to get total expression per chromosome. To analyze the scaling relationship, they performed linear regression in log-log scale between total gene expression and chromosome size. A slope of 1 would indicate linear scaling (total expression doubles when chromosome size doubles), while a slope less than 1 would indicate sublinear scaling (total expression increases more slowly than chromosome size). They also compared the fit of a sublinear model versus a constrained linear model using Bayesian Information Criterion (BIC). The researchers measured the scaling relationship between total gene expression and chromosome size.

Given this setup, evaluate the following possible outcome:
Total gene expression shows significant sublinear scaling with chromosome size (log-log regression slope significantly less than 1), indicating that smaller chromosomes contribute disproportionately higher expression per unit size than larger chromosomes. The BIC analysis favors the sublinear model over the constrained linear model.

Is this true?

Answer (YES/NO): YES